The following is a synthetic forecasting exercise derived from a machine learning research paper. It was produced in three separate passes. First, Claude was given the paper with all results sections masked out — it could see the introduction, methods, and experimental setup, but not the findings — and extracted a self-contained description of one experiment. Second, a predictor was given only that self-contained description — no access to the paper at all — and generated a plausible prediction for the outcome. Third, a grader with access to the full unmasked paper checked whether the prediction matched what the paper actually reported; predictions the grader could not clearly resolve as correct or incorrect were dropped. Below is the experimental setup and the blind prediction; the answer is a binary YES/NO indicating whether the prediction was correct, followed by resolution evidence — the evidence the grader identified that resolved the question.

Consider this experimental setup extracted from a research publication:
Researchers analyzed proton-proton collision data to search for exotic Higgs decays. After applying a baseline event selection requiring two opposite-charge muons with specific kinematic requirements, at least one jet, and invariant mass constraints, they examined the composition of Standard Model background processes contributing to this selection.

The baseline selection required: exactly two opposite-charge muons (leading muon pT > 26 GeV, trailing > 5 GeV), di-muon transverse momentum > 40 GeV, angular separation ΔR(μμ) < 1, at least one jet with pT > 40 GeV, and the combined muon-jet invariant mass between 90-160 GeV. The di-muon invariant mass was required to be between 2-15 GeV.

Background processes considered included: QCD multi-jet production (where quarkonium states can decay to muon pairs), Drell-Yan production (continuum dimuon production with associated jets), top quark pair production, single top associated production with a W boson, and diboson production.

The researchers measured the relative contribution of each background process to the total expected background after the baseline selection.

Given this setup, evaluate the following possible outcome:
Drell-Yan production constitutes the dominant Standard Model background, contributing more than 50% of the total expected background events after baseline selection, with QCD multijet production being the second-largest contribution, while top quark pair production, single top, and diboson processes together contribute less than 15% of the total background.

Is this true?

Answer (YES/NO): NO